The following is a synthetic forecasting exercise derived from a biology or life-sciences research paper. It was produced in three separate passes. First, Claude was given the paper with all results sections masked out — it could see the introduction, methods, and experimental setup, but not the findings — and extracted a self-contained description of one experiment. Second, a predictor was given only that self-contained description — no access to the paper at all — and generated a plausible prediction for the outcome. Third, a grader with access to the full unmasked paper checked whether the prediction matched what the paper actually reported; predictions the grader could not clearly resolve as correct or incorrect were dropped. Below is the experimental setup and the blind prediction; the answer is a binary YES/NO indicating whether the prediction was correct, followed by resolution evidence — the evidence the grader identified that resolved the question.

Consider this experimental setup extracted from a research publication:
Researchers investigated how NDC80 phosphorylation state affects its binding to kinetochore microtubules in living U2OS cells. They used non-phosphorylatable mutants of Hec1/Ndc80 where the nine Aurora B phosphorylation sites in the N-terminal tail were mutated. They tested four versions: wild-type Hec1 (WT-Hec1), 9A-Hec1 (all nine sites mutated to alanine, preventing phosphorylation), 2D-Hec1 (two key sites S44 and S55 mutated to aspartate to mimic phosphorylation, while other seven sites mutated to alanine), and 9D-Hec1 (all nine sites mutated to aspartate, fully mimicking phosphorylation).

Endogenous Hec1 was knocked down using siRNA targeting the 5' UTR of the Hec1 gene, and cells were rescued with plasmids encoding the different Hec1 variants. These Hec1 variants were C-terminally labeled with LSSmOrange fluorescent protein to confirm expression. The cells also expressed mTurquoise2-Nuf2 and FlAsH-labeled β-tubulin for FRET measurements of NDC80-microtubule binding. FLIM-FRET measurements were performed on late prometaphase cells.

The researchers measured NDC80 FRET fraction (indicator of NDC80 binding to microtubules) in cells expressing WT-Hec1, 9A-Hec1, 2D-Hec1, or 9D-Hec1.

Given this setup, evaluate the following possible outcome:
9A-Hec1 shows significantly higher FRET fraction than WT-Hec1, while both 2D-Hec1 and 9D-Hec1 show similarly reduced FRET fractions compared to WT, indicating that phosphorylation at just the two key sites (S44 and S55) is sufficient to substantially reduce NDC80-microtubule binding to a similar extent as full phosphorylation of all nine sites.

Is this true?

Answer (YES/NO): NO